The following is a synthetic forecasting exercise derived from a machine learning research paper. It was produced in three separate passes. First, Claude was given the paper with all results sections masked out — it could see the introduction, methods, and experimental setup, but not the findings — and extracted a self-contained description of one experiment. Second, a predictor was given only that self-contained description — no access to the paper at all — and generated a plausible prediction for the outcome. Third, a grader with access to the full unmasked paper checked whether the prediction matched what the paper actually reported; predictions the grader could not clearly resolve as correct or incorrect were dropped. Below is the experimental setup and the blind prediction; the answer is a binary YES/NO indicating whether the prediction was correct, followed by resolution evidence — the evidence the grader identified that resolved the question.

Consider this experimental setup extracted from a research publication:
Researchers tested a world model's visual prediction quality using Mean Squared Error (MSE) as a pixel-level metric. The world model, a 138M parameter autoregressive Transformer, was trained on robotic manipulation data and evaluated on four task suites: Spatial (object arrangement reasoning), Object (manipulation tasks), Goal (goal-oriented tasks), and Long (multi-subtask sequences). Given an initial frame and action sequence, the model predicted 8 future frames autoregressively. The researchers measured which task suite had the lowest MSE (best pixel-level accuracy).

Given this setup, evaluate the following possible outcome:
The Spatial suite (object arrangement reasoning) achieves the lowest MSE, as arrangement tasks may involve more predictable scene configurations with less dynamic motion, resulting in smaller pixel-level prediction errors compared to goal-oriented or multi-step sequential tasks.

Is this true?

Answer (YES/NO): NO